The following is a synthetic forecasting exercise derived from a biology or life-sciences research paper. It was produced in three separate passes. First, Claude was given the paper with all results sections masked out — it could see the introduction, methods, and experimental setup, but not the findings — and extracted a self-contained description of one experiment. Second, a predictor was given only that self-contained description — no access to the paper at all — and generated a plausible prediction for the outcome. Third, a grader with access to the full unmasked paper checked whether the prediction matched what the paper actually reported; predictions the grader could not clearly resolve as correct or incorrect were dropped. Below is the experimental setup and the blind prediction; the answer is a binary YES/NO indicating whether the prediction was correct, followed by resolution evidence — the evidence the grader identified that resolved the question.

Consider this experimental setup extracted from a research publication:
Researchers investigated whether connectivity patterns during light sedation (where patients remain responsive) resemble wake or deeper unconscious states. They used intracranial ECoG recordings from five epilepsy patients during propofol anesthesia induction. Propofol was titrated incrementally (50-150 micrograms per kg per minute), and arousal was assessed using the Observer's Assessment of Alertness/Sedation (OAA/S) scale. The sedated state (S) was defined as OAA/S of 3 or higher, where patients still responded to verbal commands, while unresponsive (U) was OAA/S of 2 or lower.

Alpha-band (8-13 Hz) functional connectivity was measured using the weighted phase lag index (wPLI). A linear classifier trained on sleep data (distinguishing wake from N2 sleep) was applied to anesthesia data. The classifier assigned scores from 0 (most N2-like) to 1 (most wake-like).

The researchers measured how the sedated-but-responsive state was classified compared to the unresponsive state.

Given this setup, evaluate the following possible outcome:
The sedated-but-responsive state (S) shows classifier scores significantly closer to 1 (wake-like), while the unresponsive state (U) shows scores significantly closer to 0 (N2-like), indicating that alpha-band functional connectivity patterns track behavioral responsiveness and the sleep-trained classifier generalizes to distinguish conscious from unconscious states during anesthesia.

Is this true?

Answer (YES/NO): NO